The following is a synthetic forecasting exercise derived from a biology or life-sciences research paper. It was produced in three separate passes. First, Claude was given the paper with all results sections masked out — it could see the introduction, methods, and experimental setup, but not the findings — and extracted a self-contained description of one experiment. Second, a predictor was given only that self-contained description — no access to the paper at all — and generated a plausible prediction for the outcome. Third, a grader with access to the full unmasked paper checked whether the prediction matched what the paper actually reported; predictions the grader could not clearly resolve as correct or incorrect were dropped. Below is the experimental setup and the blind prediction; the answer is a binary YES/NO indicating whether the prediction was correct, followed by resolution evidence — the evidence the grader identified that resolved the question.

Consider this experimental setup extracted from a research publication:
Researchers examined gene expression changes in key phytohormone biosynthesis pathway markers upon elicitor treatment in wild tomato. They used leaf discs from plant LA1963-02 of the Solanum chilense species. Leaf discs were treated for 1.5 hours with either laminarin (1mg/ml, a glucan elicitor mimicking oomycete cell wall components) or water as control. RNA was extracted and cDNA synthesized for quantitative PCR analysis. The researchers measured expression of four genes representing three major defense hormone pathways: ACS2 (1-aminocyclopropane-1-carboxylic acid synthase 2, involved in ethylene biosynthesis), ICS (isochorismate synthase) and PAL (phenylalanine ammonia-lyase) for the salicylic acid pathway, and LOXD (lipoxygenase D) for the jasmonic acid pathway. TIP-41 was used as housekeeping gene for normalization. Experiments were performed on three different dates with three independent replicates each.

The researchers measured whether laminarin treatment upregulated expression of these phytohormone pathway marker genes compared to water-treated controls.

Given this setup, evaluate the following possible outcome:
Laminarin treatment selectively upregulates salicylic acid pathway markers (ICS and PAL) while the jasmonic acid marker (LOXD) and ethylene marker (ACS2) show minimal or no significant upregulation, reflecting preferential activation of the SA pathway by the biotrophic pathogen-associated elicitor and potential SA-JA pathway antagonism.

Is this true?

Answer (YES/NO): NO